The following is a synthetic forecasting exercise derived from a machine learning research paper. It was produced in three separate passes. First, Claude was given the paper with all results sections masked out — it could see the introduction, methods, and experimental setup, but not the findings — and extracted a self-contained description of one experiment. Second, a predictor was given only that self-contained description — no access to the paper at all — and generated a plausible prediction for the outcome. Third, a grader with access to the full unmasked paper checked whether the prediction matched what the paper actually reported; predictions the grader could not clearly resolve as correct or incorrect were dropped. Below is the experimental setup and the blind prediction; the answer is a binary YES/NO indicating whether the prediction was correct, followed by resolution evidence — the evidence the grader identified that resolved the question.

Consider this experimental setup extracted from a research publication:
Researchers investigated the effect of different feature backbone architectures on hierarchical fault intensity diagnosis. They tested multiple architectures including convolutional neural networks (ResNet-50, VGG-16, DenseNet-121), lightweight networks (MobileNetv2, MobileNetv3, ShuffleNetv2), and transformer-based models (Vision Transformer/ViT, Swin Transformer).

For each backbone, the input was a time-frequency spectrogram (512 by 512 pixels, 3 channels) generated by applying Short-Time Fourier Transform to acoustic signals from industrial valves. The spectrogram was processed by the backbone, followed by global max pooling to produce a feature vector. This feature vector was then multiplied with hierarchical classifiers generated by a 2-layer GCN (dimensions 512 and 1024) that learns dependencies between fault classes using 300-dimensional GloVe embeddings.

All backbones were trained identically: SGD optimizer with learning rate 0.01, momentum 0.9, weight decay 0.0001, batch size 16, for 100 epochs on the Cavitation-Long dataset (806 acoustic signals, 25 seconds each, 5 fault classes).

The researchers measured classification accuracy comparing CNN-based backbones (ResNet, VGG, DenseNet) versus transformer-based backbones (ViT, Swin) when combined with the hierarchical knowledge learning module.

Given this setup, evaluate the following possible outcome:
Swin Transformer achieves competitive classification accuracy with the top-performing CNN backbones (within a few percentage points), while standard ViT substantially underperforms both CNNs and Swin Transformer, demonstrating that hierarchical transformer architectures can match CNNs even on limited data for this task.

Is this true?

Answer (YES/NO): NO